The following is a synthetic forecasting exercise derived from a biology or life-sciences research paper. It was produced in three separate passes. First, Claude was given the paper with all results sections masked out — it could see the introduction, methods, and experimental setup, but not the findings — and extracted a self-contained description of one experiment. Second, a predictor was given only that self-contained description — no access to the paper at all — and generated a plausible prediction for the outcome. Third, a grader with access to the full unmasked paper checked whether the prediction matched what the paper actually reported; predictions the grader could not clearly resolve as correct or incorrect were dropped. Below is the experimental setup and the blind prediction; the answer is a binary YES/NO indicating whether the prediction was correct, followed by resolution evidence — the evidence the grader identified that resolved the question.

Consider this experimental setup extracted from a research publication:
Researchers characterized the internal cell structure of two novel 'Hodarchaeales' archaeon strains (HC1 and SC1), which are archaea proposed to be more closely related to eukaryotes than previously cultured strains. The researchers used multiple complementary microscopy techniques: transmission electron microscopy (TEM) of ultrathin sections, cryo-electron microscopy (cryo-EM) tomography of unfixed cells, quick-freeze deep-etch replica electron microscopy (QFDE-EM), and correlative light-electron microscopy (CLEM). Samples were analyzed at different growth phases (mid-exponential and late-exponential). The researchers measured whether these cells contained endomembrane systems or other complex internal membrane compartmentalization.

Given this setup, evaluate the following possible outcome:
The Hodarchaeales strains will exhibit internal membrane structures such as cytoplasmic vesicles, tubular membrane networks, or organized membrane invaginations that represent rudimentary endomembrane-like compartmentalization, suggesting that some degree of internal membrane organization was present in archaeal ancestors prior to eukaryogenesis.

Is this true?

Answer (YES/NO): NO